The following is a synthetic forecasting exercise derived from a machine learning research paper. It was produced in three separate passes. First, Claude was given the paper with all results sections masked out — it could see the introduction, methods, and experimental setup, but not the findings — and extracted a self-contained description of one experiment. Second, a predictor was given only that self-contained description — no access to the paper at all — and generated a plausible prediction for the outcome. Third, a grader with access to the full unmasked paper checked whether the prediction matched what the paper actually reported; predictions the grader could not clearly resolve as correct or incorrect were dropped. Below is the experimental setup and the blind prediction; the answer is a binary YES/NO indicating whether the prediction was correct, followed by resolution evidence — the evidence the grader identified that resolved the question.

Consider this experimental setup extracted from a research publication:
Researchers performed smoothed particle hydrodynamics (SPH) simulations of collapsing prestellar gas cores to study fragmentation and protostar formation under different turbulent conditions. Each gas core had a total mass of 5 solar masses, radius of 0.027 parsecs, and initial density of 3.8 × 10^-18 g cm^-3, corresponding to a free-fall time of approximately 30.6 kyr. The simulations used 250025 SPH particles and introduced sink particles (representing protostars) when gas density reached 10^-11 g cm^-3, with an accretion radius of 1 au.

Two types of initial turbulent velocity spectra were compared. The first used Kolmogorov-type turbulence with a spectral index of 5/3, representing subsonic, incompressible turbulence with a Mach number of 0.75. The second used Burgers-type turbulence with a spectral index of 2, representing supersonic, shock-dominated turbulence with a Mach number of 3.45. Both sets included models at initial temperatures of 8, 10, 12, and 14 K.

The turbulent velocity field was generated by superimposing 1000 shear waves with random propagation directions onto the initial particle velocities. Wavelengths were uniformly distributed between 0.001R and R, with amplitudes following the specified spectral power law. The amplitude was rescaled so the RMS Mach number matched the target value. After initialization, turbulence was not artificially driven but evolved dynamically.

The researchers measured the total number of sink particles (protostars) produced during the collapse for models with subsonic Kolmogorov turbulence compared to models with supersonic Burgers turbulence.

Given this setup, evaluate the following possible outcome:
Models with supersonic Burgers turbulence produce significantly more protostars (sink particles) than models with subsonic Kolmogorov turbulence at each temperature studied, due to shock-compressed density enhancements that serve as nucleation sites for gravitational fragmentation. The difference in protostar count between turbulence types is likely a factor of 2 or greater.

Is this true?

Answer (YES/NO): NO